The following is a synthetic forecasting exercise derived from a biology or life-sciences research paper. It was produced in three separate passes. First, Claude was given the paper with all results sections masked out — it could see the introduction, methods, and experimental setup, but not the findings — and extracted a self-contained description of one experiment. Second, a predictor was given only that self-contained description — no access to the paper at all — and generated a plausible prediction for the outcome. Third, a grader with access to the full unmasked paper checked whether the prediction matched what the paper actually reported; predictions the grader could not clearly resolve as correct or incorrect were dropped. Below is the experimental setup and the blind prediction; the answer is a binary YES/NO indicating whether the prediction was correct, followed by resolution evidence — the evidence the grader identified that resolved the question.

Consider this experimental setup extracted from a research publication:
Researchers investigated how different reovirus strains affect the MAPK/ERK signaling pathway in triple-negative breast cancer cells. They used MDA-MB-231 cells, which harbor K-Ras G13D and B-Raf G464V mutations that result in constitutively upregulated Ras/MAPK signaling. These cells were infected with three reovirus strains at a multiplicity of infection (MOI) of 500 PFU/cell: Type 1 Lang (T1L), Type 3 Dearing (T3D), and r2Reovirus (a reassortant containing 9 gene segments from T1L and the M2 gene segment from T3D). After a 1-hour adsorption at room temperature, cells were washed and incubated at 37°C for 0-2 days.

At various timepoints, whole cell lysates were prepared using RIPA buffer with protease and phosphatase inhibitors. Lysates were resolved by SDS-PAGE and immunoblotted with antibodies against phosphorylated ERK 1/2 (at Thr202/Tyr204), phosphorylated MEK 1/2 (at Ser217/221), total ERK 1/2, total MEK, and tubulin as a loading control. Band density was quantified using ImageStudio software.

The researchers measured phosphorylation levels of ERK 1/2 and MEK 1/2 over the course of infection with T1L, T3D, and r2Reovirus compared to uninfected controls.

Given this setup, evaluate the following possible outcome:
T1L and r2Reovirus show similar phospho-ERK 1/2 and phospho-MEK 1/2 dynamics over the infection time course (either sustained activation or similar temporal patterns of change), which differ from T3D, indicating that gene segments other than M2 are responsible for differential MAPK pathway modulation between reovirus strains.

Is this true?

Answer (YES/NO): NO